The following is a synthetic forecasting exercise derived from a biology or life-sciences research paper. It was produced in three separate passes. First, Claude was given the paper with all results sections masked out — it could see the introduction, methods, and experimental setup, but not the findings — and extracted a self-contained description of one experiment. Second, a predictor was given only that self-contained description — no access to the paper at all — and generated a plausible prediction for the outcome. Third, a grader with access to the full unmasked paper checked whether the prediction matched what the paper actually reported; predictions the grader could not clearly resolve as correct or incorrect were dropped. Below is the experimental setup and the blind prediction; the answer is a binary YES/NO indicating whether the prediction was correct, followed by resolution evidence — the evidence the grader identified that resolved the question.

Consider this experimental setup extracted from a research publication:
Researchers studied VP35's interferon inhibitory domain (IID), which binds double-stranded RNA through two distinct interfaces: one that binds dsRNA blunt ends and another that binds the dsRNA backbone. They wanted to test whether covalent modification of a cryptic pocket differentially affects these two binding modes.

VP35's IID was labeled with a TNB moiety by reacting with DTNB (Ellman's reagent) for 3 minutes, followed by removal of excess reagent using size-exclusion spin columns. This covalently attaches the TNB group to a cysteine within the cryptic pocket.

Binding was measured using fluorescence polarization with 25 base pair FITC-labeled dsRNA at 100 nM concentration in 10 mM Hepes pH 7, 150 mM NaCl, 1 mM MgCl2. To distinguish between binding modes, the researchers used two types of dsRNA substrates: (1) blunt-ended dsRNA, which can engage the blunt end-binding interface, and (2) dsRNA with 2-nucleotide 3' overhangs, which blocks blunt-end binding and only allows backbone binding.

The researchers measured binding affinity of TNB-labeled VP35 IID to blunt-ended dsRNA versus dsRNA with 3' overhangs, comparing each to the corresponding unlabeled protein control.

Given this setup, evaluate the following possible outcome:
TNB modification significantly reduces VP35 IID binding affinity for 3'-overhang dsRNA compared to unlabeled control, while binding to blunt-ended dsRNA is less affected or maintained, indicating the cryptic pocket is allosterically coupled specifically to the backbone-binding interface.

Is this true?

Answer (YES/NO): NO